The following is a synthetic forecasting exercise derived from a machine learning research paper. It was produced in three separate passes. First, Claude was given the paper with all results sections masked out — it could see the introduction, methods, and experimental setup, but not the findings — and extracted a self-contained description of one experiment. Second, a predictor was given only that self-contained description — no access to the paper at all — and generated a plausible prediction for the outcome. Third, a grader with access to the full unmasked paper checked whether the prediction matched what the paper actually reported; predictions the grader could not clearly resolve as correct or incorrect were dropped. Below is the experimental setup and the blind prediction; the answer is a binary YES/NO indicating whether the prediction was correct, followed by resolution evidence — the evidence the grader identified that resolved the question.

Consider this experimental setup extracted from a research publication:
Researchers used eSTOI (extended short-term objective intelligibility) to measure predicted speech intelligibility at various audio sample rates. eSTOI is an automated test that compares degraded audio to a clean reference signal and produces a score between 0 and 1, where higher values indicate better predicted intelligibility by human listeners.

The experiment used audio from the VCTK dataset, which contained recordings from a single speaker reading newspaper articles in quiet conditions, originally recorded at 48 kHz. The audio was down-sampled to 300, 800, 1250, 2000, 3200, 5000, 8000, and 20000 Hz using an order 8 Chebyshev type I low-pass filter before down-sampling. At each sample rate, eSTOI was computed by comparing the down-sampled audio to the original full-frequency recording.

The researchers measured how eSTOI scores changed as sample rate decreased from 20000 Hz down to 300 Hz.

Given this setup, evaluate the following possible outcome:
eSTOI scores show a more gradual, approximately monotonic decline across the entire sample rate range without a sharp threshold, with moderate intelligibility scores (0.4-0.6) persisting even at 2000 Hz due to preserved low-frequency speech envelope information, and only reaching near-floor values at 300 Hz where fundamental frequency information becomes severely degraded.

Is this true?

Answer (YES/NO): NO